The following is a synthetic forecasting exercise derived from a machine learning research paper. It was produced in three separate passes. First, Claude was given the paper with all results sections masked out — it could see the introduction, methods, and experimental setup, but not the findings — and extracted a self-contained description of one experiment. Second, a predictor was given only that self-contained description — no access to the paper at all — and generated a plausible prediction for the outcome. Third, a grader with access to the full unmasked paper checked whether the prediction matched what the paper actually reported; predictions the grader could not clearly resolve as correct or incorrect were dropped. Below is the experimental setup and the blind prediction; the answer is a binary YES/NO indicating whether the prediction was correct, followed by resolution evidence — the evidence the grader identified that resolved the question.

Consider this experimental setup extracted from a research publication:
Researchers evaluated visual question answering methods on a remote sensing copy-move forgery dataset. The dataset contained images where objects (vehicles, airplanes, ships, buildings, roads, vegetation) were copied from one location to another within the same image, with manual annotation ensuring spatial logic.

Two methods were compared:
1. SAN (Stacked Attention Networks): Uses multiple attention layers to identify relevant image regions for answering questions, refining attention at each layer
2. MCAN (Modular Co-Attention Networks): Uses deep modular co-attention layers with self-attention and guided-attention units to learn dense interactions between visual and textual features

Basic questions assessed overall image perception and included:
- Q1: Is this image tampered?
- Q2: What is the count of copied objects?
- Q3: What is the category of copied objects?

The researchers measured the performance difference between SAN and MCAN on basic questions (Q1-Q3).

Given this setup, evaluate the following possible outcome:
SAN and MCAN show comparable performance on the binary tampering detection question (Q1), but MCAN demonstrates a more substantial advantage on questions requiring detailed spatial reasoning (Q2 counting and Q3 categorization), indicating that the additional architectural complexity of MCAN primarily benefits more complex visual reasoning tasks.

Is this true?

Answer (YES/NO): NO